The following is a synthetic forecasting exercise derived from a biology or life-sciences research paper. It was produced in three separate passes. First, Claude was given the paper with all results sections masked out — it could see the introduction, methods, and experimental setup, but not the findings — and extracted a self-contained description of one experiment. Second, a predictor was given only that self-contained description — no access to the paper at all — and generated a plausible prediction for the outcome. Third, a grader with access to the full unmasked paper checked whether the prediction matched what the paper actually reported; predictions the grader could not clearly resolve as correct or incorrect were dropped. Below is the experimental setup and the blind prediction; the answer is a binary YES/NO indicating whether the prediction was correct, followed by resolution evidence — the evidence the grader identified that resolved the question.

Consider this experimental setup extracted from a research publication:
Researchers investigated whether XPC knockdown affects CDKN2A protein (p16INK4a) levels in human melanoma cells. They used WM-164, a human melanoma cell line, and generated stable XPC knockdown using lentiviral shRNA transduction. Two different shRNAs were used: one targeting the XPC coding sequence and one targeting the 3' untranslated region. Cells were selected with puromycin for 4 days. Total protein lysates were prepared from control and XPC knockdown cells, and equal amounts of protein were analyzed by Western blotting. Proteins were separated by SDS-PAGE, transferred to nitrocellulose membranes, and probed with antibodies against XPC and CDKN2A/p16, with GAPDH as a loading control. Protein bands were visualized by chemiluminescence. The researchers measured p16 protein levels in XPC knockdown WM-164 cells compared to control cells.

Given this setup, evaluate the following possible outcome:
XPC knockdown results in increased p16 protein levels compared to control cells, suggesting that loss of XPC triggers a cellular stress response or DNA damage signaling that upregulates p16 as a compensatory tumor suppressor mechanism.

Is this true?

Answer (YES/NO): NO